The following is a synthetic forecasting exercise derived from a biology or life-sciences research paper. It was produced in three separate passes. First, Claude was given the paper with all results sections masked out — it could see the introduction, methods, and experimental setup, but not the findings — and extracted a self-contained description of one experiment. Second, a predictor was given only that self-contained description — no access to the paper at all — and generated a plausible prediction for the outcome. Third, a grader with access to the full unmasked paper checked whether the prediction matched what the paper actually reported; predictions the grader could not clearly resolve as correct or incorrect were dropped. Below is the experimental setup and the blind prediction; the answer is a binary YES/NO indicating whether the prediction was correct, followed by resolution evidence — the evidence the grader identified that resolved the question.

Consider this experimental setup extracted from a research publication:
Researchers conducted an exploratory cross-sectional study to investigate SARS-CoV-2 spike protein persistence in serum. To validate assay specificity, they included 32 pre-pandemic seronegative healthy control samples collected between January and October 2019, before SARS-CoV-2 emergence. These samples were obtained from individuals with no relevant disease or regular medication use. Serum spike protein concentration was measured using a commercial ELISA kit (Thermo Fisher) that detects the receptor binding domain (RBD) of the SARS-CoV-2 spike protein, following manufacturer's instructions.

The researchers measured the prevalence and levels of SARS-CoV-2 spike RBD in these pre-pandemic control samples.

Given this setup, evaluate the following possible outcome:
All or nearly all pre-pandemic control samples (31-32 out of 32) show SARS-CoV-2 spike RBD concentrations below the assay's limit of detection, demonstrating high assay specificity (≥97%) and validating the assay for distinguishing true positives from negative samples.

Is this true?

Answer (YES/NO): YES